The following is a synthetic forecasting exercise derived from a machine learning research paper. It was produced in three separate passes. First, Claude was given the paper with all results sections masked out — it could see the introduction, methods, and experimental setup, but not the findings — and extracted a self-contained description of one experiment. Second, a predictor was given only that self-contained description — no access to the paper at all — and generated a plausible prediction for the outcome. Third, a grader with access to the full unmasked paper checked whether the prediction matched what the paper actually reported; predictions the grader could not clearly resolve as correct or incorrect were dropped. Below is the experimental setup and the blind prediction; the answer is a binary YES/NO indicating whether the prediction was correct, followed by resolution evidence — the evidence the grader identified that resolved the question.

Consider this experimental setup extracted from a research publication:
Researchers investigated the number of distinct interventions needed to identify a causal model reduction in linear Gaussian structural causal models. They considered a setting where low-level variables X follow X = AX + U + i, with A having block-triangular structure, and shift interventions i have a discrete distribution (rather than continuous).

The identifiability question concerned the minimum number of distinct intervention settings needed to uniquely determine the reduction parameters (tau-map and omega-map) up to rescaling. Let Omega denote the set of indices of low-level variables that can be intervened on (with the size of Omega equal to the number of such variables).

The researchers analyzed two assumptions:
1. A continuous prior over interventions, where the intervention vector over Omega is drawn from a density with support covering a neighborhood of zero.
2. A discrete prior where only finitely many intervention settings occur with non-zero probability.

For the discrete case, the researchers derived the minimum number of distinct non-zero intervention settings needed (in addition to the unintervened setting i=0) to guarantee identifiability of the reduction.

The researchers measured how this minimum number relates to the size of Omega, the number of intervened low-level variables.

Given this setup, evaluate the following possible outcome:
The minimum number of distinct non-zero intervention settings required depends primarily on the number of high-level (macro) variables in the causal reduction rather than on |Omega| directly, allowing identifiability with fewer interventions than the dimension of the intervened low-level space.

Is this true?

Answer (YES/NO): NO